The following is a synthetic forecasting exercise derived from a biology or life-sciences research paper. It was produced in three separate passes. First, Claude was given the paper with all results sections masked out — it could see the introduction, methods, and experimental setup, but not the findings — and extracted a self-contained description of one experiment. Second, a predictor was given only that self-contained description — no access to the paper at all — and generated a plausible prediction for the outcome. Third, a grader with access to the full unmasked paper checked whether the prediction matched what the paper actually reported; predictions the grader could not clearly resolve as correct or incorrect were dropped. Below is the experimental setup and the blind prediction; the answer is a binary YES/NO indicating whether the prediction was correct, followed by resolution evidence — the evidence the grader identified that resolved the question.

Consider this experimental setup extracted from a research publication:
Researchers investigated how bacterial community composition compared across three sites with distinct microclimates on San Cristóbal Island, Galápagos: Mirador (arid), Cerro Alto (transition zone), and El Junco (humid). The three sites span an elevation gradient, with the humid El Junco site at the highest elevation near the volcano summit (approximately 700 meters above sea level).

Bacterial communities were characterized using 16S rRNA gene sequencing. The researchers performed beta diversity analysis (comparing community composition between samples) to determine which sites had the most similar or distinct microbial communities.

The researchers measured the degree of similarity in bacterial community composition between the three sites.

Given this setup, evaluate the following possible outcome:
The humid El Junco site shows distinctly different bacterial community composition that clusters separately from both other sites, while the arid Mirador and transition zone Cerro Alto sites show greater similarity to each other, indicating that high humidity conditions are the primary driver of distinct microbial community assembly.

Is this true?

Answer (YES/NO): NO